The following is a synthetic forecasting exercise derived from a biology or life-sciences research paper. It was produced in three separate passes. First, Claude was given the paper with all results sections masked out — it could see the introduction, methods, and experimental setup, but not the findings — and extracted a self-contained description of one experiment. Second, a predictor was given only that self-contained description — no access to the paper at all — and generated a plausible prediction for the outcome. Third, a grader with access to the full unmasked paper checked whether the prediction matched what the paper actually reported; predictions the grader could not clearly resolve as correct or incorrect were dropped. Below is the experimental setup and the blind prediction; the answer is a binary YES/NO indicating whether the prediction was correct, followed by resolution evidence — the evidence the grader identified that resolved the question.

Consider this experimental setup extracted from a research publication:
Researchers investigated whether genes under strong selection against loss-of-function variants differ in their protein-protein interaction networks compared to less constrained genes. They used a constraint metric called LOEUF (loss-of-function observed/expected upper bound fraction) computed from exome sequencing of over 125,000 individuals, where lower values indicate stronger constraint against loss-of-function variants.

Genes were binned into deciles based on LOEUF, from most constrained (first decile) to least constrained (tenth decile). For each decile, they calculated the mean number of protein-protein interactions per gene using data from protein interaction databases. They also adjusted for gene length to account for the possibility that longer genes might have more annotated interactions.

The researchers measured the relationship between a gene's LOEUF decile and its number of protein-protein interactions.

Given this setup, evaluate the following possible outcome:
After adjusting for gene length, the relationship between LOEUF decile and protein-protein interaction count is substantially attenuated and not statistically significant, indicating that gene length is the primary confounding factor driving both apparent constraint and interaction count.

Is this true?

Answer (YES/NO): NO